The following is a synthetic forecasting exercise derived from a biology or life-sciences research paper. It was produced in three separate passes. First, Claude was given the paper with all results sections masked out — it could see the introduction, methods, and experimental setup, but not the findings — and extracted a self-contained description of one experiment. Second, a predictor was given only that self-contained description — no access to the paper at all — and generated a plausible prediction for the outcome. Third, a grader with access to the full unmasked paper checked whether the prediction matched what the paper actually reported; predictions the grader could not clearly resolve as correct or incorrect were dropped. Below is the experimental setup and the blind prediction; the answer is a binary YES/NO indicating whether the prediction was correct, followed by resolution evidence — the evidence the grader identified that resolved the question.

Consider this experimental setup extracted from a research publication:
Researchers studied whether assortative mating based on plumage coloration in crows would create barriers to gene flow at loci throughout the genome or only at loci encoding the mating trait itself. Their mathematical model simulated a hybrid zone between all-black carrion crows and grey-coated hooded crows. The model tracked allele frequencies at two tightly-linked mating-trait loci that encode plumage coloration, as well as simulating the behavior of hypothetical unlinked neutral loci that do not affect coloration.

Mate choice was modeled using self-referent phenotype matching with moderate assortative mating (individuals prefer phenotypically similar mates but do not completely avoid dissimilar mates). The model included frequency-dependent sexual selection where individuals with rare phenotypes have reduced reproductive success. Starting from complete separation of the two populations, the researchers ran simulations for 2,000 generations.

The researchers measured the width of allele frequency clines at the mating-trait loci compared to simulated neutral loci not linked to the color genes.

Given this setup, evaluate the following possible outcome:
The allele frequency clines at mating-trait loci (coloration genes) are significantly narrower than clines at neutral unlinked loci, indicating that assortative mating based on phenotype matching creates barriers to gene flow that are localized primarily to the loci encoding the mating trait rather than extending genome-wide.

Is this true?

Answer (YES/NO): YES